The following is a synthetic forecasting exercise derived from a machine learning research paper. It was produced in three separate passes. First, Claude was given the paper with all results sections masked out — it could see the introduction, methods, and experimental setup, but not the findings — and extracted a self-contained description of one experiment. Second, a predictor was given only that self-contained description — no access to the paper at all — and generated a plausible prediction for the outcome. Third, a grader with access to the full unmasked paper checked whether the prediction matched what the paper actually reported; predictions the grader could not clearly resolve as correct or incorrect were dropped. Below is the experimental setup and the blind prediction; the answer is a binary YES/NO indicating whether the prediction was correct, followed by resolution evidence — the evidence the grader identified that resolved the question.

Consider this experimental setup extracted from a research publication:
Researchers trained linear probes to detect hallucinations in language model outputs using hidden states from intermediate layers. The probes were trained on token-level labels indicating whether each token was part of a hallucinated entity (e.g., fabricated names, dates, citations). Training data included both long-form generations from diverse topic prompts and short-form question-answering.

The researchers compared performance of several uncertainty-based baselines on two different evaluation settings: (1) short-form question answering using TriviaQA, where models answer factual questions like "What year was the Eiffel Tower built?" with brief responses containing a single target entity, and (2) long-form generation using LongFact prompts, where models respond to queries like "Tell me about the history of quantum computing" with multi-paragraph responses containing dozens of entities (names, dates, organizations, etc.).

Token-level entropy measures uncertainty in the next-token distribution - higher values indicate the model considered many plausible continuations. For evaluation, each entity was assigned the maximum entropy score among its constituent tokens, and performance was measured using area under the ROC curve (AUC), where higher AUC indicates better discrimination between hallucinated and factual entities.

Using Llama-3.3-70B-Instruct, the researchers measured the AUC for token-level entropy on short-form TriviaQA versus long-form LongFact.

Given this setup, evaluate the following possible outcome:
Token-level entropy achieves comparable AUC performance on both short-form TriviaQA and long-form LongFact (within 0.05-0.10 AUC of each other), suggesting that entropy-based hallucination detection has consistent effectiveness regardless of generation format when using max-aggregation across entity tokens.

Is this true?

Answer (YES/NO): NO